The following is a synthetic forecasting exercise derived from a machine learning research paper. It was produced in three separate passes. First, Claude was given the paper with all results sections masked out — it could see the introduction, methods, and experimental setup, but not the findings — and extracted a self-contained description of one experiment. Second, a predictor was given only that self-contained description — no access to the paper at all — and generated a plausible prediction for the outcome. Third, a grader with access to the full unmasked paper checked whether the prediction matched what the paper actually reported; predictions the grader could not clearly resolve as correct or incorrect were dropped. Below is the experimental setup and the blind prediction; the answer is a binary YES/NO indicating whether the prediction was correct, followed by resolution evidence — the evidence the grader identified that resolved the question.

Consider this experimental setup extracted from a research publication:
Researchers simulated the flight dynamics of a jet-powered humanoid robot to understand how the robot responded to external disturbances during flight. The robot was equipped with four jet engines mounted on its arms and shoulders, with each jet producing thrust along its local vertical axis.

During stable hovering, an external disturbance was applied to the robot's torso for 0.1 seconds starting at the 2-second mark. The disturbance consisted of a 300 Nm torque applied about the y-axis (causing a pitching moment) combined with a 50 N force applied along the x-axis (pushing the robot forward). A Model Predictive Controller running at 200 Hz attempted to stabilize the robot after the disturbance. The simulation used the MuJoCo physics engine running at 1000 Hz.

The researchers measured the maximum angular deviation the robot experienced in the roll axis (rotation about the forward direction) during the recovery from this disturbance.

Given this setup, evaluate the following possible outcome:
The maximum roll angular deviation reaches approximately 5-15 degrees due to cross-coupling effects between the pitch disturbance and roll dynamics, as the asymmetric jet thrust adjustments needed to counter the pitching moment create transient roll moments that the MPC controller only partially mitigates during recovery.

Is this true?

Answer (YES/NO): YES